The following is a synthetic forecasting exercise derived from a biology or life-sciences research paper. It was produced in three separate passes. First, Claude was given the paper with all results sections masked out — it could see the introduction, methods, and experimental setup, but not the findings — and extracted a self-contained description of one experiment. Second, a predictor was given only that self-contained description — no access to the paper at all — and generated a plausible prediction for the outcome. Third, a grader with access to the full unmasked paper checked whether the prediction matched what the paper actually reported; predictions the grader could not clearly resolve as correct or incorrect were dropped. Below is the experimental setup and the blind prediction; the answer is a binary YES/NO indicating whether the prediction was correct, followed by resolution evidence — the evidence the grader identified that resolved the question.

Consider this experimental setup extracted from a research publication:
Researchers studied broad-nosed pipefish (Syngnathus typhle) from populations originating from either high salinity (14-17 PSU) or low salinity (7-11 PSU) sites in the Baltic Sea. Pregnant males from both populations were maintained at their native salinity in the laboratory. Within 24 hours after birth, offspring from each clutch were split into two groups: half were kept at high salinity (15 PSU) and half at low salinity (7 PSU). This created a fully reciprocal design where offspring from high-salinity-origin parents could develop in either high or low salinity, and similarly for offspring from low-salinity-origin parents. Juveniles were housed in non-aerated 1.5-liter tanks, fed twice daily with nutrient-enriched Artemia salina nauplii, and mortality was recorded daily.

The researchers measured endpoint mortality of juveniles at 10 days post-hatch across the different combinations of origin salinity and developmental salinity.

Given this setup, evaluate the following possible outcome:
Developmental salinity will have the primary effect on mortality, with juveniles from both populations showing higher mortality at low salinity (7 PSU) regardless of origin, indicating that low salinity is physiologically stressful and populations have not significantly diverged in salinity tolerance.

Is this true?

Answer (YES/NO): NO